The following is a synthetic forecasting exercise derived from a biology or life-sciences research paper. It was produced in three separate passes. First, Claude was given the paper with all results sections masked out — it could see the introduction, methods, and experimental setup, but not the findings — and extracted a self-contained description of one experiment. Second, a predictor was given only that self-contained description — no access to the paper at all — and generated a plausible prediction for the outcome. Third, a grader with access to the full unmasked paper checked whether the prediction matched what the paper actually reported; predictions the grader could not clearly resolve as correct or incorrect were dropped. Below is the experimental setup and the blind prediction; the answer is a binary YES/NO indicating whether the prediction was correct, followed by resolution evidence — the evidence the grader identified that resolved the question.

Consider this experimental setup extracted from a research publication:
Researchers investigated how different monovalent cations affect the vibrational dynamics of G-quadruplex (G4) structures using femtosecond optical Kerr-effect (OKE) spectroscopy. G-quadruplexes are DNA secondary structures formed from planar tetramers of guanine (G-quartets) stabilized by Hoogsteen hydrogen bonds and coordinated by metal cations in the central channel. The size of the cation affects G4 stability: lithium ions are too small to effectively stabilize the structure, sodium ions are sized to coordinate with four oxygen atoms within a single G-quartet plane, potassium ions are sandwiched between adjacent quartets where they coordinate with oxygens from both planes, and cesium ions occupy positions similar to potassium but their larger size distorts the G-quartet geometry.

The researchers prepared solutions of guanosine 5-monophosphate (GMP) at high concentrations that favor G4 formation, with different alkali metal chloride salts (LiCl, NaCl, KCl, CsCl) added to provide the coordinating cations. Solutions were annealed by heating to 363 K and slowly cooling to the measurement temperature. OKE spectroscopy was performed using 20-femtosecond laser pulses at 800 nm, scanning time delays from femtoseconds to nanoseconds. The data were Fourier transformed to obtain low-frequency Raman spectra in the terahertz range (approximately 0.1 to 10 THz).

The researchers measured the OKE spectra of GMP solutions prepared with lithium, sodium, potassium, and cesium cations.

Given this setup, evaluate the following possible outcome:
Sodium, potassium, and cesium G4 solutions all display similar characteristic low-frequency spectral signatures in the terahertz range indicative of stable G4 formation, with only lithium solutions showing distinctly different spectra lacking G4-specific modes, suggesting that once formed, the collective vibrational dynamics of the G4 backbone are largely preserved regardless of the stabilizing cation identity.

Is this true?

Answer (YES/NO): NO